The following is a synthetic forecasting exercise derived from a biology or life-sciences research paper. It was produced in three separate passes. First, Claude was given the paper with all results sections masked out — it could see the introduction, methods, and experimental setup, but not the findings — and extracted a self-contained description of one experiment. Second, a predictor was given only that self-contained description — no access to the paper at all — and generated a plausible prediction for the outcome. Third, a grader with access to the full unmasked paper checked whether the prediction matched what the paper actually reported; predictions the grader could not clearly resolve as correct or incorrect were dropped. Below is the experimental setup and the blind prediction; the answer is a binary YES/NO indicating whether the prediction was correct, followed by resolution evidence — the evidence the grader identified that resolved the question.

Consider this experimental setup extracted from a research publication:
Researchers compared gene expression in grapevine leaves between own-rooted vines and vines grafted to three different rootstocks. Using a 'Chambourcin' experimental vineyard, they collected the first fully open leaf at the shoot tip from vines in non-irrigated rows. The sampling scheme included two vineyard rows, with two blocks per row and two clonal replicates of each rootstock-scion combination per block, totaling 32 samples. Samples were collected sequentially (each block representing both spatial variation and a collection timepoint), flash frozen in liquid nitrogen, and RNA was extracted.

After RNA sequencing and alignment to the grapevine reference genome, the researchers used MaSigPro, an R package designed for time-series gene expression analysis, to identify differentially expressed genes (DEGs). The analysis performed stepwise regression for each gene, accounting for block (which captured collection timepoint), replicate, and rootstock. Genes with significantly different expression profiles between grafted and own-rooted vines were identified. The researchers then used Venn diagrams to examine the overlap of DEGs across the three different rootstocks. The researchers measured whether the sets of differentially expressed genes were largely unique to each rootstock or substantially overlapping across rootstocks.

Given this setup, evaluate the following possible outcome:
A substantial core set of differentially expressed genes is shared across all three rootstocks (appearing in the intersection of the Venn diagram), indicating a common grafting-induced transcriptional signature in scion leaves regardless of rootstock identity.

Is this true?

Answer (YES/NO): NO